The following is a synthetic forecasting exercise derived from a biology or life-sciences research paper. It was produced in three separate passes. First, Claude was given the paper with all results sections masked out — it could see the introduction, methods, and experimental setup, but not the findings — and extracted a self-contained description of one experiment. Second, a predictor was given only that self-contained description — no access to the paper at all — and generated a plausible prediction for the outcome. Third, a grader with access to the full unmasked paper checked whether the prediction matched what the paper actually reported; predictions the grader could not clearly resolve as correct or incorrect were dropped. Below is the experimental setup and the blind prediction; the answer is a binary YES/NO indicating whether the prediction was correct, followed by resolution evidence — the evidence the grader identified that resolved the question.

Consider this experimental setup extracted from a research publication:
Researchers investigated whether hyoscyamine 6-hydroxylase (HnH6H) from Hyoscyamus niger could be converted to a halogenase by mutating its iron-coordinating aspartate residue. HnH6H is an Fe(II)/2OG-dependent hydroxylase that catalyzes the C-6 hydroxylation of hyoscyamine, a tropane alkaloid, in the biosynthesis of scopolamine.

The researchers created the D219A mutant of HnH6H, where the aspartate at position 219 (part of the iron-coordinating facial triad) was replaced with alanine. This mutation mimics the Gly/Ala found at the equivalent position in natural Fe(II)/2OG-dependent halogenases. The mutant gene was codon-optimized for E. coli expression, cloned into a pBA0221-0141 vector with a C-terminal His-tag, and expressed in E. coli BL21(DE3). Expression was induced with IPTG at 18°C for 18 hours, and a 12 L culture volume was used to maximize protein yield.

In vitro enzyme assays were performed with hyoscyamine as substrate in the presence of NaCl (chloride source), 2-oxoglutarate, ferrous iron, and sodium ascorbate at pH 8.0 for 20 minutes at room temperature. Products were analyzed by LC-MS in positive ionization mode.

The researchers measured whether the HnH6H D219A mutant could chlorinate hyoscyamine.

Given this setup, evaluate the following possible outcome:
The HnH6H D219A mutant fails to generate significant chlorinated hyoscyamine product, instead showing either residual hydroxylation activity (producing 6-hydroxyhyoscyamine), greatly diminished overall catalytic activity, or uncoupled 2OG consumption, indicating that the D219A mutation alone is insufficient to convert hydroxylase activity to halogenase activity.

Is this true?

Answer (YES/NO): NO